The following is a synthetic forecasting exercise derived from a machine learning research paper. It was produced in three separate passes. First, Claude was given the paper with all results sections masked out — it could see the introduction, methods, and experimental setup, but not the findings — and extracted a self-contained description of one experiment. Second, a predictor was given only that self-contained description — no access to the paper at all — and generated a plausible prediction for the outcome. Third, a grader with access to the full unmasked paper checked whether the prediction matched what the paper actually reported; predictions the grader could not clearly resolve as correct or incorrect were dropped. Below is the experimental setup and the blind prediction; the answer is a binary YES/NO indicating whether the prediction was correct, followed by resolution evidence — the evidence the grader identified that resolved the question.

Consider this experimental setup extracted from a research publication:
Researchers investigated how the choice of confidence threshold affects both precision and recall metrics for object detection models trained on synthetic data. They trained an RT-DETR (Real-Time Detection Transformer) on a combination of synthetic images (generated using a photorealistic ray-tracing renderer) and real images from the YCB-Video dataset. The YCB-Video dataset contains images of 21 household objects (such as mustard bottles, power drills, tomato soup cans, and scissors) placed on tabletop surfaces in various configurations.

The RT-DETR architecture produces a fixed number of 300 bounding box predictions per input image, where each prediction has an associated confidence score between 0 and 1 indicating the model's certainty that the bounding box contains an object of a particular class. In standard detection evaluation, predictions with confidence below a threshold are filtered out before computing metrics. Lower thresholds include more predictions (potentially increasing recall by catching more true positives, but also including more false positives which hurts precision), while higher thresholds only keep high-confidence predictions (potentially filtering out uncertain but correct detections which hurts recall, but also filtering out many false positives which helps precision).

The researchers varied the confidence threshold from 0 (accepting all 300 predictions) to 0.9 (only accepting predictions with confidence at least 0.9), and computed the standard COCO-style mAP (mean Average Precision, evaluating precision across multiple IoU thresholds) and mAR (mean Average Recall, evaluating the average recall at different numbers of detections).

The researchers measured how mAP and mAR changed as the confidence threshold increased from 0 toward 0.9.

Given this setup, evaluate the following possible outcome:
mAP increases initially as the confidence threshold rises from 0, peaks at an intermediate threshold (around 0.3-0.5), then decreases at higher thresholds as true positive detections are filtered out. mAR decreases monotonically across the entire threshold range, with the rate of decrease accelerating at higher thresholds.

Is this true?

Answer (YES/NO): NO